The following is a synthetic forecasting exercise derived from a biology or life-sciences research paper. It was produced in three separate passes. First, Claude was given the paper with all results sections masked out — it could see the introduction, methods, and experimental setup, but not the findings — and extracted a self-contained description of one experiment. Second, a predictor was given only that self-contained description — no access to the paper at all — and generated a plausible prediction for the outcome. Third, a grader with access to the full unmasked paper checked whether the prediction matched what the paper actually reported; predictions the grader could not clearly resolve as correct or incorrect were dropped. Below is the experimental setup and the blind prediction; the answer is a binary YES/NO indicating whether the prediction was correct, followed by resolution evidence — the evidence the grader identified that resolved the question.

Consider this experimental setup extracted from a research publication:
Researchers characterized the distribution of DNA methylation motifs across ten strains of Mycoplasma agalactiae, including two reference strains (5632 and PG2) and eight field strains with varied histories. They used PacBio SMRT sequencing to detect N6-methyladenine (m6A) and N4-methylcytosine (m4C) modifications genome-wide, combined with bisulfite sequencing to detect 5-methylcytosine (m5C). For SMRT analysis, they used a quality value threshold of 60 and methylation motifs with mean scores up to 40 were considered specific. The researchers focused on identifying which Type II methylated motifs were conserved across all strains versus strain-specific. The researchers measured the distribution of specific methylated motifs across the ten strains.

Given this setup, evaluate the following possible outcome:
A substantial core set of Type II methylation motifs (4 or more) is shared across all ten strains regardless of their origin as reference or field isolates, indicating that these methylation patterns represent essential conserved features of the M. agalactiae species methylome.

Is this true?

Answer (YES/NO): NO